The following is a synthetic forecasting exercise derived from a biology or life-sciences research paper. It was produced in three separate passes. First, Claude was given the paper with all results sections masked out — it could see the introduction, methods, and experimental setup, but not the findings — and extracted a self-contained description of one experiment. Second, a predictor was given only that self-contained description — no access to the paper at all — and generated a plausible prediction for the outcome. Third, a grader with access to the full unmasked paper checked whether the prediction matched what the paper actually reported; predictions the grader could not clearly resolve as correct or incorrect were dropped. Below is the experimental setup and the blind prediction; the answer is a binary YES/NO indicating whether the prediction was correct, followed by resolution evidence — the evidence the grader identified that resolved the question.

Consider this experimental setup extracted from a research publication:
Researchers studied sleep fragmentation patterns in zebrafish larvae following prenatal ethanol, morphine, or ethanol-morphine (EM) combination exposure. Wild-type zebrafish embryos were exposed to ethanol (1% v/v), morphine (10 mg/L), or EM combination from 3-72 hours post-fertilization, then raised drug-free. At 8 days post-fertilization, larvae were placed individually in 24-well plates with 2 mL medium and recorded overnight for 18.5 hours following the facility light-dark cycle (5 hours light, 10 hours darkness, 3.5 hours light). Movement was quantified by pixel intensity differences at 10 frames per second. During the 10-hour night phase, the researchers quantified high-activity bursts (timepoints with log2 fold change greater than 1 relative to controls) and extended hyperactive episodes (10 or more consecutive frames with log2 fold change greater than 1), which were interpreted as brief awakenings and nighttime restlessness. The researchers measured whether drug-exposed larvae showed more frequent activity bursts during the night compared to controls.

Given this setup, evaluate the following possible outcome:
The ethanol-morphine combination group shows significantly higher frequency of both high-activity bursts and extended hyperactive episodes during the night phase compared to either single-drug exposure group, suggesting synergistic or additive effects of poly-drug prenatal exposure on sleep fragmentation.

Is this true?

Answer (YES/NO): NO